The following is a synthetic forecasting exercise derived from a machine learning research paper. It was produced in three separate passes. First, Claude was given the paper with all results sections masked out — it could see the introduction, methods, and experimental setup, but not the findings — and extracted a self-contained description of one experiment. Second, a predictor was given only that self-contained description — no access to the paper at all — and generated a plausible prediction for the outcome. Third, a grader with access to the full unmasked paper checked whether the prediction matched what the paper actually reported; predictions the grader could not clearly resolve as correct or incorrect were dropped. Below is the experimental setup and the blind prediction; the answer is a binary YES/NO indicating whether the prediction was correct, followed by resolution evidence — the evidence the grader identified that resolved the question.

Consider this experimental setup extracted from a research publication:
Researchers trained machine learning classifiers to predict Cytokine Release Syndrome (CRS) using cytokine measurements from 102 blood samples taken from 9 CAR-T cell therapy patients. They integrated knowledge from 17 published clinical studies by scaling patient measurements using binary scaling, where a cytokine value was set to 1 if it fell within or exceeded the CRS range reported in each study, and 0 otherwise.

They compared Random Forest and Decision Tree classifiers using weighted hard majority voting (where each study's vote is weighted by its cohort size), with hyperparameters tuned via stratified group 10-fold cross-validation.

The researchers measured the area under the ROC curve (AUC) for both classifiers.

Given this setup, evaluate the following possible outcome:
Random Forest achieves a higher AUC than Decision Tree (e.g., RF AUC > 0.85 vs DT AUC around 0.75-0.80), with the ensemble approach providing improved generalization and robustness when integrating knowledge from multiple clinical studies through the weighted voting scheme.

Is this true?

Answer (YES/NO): NO